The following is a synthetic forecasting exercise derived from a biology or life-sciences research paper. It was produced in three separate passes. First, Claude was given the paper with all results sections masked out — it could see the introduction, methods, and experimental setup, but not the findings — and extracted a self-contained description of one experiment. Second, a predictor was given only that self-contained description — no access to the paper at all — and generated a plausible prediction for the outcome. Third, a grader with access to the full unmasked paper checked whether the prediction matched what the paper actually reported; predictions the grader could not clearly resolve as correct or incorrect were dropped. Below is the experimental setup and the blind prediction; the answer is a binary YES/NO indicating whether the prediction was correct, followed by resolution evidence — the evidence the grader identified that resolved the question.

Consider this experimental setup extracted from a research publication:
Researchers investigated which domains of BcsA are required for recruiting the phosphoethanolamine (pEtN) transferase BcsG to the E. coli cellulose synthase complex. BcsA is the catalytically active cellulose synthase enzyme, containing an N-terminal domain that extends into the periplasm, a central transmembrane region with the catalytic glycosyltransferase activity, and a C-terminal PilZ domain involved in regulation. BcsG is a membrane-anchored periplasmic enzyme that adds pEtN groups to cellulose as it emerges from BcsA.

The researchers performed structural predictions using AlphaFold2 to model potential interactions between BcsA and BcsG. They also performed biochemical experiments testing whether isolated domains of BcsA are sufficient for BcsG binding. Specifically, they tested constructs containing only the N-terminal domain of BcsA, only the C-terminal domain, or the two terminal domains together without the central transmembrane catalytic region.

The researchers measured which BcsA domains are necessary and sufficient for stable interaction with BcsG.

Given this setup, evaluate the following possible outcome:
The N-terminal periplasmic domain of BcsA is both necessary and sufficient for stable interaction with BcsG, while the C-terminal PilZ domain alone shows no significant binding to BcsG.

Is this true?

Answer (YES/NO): NO